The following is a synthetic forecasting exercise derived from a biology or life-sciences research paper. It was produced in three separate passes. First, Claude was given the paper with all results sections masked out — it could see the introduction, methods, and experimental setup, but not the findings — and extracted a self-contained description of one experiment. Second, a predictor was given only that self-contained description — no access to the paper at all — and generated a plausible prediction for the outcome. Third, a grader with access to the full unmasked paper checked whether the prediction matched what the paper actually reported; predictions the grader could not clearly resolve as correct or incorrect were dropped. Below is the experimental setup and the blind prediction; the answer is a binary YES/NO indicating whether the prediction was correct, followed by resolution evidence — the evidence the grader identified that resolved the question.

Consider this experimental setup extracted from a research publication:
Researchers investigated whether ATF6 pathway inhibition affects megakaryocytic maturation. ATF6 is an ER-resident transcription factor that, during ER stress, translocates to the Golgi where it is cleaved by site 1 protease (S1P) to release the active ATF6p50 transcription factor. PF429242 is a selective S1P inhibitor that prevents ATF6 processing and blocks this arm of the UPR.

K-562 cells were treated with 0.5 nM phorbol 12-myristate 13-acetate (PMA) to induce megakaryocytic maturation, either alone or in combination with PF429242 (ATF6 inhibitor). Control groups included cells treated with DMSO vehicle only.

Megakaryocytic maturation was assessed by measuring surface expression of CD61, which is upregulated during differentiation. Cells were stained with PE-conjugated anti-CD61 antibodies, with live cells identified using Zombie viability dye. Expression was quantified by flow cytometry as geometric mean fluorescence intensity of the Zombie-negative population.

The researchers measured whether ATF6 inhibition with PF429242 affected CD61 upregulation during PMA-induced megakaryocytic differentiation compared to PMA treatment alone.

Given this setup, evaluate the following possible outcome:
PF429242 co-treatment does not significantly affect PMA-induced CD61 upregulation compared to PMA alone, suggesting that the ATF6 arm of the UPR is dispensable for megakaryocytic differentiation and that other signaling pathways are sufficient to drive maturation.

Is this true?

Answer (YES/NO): YES